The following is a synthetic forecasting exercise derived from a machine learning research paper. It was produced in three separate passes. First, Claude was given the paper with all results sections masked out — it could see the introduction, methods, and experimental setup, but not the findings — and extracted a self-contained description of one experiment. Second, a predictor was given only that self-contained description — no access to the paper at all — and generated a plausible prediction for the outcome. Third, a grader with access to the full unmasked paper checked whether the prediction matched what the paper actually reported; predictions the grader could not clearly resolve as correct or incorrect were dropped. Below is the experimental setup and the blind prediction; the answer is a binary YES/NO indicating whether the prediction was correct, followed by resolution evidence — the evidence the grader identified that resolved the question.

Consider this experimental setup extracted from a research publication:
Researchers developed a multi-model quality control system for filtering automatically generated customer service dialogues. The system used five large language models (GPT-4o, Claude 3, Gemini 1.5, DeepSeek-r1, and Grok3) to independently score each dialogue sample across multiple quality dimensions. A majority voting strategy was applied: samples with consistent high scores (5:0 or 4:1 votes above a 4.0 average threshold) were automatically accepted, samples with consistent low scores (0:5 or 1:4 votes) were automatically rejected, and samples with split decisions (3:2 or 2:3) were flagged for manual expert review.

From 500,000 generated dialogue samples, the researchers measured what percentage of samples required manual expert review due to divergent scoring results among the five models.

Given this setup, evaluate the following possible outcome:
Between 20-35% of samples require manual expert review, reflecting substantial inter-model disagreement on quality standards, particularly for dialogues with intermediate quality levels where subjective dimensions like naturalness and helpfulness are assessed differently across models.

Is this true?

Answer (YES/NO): NO